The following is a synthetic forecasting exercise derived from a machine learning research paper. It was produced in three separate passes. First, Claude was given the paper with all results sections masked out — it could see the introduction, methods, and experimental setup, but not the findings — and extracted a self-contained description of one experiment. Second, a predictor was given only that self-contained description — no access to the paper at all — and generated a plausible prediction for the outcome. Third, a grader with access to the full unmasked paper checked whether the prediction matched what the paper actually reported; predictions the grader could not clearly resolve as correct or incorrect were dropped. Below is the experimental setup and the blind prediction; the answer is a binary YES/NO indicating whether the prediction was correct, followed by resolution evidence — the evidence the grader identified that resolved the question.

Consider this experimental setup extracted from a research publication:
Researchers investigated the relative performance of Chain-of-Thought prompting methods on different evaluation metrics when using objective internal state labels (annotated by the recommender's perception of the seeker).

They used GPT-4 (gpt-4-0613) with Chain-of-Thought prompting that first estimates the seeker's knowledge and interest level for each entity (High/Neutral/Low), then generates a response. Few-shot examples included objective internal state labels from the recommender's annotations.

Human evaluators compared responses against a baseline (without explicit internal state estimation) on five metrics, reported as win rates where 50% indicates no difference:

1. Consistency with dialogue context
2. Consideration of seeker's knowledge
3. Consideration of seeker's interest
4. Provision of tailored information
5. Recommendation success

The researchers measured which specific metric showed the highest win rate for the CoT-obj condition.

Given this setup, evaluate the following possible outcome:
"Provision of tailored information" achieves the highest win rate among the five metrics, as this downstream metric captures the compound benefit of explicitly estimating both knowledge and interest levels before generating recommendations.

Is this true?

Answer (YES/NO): YES